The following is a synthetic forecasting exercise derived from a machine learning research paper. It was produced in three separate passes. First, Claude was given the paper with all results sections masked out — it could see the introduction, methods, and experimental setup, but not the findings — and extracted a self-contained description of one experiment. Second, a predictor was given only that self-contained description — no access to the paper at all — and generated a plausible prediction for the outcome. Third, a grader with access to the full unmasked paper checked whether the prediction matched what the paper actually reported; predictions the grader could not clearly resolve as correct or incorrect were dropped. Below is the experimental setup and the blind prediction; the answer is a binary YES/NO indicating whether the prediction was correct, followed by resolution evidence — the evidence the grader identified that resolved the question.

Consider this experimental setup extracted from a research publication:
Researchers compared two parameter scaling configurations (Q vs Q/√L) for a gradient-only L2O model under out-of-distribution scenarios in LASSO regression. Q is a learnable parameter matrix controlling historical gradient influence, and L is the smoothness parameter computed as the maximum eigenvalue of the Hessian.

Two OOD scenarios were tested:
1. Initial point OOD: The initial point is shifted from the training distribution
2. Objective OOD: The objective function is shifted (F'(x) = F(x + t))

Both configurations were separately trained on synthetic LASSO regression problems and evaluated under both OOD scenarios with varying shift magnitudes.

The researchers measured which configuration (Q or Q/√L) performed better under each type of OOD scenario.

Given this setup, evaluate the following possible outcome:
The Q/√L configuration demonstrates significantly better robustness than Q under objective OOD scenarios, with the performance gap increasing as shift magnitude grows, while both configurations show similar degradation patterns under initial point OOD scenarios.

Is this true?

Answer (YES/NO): NO